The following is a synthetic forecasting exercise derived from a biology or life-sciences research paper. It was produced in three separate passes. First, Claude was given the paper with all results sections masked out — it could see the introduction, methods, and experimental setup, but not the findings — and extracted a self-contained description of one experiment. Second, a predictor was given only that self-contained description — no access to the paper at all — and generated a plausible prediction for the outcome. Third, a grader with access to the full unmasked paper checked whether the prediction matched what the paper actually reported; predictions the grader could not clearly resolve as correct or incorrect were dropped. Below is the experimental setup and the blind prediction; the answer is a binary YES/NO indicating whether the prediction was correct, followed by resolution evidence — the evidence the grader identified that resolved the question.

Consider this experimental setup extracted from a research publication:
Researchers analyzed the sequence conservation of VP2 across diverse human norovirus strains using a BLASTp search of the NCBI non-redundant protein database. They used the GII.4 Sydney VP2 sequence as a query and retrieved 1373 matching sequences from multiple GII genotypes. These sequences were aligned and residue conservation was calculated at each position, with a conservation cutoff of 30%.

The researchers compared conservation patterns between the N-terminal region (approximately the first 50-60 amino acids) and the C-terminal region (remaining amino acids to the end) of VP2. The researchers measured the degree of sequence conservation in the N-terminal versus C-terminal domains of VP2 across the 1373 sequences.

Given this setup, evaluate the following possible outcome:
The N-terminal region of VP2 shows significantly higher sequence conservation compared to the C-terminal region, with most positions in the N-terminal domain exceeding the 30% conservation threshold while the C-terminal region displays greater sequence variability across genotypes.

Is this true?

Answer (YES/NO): YES